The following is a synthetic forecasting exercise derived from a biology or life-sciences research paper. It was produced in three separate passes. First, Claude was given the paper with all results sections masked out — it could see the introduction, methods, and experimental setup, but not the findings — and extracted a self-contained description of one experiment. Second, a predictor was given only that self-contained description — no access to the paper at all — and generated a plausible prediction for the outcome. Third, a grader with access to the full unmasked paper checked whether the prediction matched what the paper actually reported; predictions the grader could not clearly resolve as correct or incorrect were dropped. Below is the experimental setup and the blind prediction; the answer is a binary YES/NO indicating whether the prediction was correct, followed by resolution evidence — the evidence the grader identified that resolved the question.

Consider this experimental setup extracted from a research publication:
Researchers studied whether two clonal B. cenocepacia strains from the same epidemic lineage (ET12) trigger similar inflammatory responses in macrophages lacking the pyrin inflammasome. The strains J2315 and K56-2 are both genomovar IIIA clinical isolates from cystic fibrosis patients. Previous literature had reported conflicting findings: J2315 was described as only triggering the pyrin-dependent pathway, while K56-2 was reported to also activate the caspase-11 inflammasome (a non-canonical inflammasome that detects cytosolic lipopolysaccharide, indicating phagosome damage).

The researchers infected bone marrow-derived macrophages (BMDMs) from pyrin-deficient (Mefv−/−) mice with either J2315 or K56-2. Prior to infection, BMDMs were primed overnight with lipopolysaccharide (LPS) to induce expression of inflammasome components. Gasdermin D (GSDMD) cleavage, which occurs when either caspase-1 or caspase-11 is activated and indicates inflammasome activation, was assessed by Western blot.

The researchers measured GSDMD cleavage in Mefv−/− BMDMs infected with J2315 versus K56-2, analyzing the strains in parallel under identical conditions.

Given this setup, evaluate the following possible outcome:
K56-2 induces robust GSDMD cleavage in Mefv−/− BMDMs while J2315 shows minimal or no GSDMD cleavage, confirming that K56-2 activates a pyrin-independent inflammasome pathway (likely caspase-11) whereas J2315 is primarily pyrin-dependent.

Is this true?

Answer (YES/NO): NO